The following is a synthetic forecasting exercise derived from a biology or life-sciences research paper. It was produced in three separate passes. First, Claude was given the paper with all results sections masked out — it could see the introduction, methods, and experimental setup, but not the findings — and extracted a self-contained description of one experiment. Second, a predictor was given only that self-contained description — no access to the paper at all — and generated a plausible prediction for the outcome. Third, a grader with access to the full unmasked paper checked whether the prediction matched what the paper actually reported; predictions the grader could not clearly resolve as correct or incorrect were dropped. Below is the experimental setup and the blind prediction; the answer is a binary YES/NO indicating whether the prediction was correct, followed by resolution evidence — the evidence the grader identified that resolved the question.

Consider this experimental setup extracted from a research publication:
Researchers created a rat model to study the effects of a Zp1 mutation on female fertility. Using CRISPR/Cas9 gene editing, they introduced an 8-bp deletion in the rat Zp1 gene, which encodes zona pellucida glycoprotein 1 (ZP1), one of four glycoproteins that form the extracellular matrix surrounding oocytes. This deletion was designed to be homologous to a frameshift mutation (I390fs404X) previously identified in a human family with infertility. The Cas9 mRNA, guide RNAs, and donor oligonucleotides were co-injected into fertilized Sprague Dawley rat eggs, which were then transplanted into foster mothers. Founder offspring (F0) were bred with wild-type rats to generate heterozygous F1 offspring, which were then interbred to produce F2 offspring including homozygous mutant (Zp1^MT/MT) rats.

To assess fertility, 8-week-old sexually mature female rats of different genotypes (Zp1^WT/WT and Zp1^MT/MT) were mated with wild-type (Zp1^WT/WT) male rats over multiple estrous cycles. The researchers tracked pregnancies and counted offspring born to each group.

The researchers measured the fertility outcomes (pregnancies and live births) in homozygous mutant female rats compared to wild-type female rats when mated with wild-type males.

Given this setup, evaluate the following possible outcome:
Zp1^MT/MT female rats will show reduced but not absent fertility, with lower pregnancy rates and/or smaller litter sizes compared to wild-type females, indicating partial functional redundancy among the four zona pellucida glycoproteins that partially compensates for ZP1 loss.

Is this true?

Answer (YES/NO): NO